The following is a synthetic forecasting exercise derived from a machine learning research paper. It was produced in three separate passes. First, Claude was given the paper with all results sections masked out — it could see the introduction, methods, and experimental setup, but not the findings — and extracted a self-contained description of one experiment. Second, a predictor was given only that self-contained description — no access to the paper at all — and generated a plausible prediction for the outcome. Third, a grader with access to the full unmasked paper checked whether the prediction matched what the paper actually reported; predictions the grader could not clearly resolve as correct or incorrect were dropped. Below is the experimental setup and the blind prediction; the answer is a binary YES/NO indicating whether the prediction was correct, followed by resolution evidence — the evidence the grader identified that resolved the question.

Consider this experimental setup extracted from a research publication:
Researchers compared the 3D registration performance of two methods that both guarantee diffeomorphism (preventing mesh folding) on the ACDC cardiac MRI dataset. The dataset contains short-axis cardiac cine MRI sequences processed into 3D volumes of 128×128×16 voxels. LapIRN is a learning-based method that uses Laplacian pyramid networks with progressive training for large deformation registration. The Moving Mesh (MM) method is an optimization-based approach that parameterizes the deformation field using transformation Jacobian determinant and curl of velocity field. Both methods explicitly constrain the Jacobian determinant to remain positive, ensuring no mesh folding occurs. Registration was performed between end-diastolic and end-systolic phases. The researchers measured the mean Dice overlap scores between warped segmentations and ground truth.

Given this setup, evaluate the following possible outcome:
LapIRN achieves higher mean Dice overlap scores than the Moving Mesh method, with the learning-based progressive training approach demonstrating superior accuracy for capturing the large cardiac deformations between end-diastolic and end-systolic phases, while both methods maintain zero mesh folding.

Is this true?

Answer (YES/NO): NO